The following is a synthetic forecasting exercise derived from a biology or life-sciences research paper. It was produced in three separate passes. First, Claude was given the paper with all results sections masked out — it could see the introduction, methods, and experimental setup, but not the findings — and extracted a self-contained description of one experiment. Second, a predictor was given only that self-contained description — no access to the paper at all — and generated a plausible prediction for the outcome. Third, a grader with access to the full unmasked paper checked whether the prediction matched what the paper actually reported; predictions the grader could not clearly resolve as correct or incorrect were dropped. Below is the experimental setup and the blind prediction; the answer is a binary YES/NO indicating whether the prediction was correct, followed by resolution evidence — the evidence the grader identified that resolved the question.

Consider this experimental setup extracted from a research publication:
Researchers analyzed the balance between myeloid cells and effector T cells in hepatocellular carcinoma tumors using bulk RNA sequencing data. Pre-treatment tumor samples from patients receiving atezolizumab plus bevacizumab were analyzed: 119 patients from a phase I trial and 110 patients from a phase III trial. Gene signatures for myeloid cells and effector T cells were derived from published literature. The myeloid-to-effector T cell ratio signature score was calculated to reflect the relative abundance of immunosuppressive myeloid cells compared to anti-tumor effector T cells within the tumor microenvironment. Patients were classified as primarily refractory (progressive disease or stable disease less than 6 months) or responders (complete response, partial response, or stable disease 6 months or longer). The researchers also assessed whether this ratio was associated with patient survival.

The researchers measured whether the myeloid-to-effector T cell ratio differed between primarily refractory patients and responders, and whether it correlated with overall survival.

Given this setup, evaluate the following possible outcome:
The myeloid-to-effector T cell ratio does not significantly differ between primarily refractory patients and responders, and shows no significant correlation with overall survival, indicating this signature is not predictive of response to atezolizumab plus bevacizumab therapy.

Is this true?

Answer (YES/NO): NO